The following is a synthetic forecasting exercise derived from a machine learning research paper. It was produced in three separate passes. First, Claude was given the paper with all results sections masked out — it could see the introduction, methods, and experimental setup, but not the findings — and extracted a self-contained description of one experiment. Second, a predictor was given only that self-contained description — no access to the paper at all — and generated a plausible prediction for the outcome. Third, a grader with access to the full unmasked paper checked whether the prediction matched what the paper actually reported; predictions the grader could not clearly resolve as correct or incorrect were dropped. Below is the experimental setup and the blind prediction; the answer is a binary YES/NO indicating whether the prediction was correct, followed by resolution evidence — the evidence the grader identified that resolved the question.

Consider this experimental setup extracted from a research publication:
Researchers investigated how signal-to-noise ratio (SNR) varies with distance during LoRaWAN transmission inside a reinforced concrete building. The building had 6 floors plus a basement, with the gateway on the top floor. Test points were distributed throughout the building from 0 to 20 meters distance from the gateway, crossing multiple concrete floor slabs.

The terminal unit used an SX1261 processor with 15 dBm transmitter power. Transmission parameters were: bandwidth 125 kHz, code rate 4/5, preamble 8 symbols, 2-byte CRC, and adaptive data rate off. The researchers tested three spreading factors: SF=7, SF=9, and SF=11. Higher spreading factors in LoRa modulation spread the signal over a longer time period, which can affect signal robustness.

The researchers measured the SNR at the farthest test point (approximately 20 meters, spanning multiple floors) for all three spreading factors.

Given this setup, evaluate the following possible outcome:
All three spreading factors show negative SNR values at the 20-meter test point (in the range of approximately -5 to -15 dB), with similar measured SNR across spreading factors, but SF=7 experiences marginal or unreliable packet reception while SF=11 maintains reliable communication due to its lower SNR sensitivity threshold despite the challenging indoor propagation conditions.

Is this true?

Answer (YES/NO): NO